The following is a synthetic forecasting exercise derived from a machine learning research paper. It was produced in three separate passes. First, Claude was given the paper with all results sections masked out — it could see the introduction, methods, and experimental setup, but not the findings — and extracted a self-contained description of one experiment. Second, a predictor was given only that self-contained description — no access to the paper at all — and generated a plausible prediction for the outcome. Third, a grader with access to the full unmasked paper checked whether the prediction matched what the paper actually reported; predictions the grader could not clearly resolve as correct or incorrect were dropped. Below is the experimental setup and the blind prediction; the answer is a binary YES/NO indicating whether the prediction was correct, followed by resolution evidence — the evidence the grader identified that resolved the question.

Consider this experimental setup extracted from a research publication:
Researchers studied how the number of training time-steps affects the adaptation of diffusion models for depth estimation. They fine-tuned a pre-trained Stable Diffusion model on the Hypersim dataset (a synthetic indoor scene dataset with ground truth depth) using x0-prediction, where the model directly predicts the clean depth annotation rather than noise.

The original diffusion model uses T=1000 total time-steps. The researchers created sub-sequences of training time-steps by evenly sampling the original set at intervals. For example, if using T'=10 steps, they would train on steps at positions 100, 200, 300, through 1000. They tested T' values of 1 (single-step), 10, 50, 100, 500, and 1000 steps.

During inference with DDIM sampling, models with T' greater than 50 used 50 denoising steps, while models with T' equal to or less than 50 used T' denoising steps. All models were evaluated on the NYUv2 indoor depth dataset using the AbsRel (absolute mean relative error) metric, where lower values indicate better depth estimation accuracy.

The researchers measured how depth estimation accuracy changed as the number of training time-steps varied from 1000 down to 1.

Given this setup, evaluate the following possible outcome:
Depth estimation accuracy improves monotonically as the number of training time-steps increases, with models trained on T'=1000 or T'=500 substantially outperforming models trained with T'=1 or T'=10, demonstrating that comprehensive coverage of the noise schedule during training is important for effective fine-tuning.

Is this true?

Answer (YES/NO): NO